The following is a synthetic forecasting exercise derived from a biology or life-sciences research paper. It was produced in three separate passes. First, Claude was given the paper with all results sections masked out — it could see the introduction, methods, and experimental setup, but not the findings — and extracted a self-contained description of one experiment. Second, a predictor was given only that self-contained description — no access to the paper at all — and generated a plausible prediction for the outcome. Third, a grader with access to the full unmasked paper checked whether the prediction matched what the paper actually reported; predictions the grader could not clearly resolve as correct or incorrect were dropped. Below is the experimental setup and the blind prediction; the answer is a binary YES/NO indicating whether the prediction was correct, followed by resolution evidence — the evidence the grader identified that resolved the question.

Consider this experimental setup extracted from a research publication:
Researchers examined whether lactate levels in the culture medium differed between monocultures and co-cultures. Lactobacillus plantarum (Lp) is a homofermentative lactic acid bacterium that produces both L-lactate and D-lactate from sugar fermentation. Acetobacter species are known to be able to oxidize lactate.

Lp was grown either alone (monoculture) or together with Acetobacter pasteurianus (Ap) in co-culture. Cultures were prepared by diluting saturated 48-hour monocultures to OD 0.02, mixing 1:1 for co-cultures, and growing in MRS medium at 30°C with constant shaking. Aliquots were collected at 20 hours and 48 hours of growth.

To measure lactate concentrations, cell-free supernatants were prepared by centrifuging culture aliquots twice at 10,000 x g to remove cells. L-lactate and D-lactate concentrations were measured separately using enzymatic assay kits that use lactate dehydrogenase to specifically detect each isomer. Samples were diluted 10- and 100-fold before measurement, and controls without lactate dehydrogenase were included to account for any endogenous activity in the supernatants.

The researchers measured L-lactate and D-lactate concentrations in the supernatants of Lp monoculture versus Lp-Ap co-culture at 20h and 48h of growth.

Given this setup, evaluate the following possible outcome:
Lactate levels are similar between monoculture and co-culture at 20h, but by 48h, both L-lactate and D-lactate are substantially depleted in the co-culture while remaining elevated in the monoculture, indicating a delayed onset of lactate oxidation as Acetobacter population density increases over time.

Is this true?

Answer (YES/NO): YES